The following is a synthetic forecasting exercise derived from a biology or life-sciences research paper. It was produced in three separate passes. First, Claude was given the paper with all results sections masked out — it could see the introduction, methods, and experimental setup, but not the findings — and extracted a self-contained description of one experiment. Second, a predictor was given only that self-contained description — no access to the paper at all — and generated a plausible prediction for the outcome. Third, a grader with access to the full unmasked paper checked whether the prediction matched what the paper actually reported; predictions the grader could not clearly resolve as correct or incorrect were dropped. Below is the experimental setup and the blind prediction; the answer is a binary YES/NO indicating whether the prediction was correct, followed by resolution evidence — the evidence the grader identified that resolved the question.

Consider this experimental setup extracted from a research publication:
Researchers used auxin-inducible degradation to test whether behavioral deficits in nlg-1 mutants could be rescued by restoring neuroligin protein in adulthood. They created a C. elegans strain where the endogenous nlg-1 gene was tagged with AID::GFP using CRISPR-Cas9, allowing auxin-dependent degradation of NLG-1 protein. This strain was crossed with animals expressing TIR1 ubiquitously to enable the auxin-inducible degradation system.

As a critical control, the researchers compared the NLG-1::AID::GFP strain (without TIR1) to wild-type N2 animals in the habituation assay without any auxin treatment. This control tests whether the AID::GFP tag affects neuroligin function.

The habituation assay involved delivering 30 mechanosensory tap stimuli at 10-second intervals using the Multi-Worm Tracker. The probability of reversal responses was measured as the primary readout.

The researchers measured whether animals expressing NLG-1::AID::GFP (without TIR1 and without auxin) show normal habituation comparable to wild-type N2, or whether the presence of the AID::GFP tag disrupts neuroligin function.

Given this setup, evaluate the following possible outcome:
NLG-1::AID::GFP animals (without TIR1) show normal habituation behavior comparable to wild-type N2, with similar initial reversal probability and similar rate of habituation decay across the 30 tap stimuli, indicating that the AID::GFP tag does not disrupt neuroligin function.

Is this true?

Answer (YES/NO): YES